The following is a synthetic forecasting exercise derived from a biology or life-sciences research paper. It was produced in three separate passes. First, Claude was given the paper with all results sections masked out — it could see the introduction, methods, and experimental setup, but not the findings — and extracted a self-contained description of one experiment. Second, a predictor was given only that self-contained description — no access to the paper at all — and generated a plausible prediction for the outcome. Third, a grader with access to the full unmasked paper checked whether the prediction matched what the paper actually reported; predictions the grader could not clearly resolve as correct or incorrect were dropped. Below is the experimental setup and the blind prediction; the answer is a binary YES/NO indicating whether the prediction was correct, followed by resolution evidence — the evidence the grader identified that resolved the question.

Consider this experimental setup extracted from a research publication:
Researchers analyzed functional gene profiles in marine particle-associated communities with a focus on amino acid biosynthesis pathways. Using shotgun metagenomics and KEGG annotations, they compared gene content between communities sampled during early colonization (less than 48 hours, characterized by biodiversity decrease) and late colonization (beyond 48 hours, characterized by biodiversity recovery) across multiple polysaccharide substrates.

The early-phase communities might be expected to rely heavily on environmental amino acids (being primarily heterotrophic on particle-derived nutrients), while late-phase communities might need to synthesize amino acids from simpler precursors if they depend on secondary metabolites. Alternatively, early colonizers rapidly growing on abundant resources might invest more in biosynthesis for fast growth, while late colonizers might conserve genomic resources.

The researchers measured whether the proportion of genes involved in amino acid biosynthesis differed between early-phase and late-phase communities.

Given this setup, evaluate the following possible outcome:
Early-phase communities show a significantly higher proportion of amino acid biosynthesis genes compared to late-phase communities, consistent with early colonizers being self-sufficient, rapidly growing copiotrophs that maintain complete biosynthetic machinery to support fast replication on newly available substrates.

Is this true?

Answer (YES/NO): NO